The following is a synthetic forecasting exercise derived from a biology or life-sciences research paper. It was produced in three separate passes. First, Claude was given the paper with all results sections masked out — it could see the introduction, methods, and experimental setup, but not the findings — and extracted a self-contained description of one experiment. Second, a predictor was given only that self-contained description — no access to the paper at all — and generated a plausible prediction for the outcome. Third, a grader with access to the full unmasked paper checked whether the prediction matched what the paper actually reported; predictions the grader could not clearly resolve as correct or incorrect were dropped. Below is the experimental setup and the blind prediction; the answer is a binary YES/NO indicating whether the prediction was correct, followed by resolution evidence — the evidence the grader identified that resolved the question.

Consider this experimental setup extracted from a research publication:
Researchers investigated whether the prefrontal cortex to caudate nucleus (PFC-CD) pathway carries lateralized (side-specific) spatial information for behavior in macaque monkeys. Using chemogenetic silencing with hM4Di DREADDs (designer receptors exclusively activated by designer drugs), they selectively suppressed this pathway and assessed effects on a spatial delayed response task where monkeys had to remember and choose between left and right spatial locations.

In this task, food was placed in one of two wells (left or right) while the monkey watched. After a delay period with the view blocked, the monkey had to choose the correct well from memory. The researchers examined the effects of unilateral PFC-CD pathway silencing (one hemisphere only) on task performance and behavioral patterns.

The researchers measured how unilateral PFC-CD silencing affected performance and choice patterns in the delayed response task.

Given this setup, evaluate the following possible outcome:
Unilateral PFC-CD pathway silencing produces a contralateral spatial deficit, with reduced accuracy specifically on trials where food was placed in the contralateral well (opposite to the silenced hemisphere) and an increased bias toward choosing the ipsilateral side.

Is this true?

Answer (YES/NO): YES